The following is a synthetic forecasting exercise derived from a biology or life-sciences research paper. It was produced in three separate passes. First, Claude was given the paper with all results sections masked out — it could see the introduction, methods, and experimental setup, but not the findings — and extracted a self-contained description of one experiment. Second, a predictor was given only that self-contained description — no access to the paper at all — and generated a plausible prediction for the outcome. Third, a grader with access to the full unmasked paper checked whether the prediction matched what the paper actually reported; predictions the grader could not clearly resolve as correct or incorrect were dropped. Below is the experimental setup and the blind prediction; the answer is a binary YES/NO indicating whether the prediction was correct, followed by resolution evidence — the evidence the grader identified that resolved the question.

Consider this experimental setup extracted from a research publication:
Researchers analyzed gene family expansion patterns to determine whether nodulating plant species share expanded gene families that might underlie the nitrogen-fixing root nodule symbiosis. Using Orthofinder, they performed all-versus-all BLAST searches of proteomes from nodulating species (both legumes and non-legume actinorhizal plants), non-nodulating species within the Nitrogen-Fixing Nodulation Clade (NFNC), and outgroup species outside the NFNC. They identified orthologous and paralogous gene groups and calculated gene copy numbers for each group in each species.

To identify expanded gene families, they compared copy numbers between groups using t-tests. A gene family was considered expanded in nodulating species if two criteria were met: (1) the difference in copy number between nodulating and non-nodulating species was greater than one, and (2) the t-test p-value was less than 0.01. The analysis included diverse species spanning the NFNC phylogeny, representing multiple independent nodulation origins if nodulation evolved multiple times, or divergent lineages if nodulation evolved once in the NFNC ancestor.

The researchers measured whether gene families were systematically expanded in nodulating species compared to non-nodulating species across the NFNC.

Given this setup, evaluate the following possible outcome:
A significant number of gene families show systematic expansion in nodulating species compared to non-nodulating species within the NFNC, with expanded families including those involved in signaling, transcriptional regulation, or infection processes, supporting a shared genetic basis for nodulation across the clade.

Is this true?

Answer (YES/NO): NO